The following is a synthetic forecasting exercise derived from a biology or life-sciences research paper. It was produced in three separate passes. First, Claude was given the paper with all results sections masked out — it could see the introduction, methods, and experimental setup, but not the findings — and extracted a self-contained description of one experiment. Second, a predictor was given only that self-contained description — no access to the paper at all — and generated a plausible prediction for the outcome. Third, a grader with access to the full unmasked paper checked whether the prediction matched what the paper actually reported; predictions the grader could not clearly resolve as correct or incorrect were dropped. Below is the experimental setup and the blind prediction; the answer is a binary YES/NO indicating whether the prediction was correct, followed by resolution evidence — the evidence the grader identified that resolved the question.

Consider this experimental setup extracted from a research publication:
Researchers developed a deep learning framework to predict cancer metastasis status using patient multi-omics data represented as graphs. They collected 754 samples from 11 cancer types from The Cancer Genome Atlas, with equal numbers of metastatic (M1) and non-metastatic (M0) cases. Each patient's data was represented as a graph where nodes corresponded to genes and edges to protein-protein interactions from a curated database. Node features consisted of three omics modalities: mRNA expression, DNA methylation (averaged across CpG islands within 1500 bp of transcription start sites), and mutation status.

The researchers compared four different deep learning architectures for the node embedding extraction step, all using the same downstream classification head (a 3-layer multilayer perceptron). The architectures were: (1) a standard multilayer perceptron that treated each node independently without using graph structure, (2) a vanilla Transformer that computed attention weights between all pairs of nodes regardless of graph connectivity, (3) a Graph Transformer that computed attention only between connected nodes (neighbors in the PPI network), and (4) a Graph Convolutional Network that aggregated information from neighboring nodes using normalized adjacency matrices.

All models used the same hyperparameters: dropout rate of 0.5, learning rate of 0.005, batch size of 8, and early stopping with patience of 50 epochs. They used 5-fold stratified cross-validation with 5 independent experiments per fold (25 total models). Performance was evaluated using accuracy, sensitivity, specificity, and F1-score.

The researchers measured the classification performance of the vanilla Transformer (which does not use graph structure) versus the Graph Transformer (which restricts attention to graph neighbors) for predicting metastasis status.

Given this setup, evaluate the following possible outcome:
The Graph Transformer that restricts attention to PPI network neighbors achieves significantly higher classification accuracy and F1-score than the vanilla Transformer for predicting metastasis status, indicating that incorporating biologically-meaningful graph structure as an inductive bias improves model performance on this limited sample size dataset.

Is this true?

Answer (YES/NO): YES